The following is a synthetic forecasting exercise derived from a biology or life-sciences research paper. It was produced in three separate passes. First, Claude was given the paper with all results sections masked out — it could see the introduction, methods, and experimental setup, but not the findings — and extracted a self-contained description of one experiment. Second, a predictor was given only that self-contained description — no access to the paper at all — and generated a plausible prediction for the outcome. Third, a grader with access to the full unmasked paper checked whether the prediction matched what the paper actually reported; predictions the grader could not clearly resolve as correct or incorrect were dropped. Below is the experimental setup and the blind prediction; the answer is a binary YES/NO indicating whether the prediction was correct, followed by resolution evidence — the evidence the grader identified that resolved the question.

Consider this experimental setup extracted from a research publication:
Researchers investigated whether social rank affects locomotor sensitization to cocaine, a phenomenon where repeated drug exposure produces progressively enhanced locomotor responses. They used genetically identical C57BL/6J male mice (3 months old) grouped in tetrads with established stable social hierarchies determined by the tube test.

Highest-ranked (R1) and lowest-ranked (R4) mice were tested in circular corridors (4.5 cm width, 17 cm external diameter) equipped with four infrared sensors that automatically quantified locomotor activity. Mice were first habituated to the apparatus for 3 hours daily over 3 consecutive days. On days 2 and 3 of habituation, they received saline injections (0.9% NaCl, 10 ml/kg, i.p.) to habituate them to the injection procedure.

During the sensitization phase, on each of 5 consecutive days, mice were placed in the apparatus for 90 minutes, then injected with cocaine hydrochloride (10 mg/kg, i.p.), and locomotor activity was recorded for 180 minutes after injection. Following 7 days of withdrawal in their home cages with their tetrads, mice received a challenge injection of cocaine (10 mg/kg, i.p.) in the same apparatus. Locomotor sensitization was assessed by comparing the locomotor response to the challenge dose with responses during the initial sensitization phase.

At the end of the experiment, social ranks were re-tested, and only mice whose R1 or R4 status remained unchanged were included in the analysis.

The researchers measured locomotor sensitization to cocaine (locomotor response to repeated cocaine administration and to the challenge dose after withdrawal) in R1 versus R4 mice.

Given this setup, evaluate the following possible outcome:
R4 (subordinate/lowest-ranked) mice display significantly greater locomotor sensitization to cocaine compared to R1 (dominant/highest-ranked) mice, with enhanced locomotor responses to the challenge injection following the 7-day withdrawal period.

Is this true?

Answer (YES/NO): YES